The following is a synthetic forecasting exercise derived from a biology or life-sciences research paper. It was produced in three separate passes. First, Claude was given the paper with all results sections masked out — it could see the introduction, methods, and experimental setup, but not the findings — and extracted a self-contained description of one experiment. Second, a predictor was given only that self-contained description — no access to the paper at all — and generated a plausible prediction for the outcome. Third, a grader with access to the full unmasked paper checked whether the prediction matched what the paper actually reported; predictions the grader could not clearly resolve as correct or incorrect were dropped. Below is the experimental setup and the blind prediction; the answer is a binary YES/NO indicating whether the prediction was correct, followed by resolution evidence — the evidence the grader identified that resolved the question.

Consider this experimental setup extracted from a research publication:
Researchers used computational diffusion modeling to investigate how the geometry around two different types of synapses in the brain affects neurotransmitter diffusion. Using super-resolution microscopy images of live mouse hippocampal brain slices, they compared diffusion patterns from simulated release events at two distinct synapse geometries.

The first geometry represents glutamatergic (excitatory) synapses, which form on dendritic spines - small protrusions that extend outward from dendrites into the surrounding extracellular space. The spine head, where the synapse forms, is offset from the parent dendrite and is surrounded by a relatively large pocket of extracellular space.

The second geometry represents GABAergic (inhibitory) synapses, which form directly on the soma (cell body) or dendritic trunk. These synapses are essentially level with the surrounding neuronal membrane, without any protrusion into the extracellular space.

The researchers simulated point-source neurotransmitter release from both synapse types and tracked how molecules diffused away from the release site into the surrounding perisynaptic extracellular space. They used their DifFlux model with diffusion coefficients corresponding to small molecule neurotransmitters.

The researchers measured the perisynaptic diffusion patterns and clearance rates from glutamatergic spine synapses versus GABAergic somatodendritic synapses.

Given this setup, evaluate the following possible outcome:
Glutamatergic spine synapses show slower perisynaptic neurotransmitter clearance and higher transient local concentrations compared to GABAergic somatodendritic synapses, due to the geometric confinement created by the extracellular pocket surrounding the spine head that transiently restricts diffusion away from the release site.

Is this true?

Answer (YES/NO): NO